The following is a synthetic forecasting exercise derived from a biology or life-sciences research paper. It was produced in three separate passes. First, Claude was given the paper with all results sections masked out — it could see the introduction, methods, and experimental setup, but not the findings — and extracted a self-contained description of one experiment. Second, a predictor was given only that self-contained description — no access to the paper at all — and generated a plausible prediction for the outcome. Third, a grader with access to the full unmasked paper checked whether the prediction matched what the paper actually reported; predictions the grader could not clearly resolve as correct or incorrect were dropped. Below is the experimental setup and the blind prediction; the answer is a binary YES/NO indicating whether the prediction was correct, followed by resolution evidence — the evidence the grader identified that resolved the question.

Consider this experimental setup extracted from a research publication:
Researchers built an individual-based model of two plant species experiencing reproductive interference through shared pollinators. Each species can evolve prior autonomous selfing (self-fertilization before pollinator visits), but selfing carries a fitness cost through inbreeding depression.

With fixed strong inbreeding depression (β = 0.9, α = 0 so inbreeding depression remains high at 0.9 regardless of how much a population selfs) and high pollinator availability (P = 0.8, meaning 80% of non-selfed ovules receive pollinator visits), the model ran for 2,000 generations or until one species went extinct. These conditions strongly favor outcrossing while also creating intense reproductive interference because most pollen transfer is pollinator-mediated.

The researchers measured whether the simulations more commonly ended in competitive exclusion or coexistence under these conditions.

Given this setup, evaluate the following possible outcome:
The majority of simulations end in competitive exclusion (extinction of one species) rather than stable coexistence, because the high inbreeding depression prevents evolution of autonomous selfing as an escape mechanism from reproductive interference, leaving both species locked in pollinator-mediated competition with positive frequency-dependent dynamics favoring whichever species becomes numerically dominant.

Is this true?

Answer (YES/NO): YES